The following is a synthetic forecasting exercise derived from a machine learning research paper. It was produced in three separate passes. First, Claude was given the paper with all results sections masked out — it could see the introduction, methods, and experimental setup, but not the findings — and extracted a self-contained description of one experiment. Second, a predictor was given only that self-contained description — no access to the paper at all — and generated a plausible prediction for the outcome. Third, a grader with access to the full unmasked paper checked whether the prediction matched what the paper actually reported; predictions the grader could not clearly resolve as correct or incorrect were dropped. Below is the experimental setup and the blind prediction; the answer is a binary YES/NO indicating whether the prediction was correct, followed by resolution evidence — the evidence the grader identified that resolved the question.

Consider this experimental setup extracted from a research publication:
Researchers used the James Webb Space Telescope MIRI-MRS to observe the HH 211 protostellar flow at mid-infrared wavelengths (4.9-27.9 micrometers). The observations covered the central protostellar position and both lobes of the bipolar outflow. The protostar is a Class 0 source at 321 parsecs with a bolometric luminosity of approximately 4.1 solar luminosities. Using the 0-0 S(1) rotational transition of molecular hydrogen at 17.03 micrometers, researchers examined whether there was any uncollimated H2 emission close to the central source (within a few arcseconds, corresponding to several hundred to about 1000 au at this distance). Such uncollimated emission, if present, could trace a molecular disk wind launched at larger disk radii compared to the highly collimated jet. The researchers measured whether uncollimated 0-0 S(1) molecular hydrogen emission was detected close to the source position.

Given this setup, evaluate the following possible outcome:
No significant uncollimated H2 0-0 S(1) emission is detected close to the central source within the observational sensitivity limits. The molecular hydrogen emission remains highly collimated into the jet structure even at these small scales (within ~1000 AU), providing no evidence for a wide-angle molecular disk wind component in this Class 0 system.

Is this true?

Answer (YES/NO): NO